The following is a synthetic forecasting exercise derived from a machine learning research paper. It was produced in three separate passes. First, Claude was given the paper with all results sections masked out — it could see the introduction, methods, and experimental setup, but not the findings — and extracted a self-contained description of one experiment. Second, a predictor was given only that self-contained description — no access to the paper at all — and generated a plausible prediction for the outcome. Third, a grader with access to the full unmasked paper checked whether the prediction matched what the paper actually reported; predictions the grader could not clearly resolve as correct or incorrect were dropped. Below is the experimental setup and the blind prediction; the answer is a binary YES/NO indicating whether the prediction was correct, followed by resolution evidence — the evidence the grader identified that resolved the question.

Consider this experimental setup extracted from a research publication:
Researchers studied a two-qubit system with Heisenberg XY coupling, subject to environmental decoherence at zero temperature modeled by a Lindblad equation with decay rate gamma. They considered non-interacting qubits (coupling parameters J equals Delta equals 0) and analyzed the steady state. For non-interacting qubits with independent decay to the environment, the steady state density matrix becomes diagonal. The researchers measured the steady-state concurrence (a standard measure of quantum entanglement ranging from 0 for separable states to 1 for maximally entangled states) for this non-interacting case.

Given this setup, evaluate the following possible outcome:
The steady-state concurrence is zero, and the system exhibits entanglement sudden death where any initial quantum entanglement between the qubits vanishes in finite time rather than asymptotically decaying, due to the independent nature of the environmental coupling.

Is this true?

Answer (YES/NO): NO